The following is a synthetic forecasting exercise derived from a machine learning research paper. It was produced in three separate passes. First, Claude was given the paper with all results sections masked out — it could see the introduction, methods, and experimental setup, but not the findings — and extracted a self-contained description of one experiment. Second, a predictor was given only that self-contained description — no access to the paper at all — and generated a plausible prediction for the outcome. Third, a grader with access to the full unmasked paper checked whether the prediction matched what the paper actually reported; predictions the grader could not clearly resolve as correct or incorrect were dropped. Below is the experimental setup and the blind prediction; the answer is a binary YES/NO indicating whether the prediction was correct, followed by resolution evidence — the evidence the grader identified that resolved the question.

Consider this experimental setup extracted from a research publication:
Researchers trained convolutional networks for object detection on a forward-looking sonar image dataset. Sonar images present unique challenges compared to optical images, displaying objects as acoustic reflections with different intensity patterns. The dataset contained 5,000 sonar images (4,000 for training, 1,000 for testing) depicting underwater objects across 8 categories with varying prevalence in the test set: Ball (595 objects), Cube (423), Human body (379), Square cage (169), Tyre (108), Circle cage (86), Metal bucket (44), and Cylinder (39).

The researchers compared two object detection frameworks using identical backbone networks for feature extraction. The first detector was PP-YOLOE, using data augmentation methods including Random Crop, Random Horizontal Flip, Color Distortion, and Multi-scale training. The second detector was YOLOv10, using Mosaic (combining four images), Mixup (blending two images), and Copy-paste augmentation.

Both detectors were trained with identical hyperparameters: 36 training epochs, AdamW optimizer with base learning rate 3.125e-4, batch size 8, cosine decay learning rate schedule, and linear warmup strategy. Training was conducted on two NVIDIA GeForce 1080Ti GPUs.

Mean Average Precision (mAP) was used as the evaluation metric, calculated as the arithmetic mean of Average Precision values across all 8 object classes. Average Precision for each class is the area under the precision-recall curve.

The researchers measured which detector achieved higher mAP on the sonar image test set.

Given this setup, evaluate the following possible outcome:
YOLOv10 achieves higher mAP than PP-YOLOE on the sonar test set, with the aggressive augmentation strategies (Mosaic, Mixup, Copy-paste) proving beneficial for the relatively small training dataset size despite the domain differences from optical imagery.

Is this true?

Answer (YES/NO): NO